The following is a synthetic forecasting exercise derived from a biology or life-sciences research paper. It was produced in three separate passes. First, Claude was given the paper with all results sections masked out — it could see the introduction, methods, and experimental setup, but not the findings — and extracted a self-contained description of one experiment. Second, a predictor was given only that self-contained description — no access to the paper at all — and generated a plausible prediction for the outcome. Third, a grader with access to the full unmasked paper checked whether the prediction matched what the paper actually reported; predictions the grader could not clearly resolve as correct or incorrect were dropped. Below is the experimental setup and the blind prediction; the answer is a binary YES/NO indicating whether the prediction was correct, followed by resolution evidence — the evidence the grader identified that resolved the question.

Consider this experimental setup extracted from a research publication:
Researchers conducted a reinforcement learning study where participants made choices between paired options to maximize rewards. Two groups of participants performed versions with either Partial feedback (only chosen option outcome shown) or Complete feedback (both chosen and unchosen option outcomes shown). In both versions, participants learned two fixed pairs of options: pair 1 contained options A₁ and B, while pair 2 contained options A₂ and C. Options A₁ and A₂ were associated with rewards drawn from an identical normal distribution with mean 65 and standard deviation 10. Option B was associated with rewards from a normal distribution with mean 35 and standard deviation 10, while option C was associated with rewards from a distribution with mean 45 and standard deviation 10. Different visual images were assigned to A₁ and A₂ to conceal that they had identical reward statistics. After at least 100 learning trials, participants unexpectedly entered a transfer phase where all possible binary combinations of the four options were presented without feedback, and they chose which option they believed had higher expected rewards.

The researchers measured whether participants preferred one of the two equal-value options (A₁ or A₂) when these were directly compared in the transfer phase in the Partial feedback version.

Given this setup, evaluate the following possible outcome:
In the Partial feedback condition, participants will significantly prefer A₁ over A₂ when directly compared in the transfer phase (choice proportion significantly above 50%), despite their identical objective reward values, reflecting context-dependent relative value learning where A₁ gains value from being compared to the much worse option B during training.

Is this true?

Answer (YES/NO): NO